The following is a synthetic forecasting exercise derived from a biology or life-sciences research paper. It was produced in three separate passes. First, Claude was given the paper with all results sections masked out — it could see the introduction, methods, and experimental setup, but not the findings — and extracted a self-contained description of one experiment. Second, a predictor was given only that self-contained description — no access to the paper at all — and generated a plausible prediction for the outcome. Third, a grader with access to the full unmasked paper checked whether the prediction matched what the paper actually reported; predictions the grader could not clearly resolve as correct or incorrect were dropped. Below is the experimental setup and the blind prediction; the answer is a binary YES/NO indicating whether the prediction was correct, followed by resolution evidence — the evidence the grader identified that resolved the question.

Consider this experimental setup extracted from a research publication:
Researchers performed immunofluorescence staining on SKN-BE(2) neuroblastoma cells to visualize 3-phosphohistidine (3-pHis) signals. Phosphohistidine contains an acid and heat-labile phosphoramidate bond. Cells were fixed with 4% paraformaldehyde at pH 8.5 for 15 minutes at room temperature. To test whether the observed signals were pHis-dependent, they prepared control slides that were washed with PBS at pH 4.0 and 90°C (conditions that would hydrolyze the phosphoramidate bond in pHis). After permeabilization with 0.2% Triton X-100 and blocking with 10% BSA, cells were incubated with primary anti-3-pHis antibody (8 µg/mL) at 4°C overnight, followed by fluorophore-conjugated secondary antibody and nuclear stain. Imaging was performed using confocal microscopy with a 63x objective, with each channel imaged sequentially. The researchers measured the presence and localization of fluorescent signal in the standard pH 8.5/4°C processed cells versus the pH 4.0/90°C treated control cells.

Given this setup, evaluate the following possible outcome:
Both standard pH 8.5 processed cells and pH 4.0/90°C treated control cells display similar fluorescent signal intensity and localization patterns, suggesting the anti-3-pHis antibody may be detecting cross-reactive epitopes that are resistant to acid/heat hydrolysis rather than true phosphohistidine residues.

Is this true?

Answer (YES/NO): NO